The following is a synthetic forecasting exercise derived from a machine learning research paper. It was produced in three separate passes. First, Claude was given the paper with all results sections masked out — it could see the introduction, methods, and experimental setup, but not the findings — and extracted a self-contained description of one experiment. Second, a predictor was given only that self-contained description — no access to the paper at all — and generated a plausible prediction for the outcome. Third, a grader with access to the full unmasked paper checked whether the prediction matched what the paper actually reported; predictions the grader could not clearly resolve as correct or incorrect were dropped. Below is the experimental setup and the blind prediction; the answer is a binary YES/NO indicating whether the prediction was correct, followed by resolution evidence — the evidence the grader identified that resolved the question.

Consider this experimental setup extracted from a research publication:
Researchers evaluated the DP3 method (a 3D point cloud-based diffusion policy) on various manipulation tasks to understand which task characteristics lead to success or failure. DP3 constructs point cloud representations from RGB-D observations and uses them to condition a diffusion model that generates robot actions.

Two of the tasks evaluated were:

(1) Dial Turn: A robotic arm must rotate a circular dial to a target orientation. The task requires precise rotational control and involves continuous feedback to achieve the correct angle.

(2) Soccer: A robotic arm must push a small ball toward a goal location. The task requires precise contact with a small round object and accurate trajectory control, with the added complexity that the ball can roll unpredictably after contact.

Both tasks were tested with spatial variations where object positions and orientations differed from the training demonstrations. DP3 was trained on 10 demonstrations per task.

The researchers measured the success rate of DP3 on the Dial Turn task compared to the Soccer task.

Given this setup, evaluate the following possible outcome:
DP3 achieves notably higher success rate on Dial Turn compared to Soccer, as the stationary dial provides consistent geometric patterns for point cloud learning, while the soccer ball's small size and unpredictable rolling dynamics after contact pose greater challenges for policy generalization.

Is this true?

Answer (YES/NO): YES